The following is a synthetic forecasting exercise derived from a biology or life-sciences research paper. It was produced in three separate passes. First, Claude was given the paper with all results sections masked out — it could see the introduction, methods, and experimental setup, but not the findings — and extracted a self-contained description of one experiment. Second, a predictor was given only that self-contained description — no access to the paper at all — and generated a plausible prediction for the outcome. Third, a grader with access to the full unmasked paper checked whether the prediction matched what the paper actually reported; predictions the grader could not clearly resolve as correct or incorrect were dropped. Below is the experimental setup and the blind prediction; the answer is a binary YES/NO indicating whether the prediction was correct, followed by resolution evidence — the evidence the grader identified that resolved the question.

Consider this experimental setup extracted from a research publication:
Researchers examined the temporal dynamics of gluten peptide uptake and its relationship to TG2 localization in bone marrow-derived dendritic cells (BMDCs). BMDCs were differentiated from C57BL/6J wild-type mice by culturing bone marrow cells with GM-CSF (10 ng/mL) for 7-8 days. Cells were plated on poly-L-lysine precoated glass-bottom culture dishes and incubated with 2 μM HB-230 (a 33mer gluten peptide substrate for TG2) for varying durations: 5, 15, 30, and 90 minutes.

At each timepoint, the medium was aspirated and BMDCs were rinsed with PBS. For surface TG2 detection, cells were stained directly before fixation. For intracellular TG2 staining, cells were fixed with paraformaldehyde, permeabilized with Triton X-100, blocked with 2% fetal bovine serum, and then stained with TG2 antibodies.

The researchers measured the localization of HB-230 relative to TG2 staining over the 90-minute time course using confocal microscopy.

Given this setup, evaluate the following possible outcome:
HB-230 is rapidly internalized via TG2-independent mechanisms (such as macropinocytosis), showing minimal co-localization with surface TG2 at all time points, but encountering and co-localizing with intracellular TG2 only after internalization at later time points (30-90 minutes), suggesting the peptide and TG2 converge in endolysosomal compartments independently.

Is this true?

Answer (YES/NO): NO